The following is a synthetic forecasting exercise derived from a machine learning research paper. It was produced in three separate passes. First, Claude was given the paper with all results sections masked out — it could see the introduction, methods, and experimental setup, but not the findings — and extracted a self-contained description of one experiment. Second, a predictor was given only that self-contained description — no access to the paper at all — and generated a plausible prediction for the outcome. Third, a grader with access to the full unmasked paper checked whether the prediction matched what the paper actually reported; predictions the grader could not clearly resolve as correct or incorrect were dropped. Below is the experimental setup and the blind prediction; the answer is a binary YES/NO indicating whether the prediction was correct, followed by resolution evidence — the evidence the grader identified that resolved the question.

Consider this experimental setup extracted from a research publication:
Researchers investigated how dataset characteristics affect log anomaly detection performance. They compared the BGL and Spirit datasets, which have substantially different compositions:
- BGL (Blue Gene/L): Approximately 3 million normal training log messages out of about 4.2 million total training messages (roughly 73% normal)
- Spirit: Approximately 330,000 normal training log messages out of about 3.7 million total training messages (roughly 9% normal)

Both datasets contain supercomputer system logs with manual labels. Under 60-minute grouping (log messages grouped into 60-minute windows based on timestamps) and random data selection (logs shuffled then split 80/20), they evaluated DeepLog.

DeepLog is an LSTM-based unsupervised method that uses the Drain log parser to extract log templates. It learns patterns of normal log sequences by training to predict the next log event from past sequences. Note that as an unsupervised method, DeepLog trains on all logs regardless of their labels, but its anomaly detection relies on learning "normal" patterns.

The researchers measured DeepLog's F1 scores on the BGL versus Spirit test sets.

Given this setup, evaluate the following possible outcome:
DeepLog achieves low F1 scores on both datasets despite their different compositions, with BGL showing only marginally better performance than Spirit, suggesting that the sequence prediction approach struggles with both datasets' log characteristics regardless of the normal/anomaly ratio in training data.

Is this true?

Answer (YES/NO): NO